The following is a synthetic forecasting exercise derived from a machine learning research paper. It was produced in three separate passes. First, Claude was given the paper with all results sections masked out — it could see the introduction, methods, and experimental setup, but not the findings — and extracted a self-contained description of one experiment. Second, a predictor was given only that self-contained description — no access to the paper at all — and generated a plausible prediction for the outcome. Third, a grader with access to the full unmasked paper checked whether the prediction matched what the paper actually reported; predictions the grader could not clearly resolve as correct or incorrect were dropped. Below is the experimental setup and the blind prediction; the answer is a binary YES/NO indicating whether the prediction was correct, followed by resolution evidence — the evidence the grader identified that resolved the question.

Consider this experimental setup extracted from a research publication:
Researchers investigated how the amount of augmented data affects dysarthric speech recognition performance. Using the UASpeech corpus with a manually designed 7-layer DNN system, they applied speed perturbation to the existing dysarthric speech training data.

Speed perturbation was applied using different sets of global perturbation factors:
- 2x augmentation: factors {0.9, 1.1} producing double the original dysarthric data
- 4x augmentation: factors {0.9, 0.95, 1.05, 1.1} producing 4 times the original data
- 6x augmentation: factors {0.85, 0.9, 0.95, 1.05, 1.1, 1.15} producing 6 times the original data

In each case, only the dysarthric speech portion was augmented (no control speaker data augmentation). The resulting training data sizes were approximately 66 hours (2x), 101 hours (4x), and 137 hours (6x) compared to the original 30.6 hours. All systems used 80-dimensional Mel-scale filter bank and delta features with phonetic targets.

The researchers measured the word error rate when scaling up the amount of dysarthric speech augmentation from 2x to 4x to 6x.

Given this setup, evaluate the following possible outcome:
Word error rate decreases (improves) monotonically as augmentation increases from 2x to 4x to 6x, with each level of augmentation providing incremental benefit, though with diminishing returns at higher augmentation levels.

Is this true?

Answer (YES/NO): NO